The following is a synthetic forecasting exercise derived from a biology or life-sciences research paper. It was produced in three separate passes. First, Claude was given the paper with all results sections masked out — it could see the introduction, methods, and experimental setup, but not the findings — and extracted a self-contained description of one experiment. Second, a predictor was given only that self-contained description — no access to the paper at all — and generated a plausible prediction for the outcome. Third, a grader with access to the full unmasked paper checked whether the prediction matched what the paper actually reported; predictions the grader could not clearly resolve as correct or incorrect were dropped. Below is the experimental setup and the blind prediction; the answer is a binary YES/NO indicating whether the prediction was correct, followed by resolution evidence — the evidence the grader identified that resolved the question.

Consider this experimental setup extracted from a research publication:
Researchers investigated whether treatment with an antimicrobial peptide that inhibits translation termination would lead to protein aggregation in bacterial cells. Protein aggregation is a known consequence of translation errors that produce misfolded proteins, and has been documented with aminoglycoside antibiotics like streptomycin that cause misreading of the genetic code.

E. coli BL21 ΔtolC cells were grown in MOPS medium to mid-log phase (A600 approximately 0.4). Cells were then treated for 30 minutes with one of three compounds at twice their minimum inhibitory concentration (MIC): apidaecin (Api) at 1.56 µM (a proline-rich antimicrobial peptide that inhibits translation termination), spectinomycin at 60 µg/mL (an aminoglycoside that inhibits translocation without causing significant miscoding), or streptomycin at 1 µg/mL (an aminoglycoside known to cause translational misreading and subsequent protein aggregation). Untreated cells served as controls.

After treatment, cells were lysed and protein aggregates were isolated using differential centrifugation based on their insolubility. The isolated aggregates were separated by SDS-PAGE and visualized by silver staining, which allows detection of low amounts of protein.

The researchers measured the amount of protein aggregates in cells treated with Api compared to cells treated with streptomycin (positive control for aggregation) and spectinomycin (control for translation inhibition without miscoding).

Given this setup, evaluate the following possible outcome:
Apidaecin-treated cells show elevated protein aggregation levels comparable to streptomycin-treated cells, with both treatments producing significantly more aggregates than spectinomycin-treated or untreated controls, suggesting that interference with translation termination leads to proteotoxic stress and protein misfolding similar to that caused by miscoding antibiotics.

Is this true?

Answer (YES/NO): NO